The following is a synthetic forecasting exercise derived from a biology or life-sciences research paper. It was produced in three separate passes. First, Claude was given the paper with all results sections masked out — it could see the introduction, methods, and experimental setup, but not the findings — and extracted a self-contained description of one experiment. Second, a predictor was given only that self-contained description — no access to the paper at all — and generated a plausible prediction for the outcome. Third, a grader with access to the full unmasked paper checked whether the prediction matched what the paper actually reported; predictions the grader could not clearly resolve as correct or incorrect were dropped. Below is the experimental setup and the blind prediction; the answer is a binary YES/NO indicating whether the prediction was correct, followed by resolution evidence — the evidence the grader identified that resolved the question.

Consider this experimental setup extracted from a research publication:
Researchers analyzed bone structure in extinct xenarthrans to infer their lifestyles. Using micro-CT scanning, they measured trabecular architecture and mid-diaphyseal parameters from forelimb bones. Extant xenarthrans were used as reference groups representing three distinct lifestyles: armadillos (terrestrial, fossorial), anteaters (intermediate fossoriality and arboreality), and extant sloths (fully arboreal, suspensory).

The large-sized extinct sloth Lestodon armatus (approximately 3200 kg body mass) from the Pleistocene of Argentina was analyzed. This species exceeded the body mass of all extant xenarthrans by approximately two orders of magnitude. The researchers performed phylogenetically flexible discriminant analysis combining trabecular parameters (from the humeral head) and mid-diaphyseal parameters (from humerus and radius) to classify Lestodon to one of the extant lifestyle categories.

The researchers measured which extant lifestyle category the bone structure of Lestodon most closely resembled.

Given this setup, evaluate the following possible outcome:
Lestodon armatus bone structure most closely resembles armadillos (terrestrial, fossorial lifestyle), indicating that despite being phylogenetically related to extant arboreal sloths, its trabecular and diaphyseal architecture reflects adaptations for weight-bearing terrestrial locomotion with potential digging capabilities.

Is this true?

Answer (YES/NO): YES